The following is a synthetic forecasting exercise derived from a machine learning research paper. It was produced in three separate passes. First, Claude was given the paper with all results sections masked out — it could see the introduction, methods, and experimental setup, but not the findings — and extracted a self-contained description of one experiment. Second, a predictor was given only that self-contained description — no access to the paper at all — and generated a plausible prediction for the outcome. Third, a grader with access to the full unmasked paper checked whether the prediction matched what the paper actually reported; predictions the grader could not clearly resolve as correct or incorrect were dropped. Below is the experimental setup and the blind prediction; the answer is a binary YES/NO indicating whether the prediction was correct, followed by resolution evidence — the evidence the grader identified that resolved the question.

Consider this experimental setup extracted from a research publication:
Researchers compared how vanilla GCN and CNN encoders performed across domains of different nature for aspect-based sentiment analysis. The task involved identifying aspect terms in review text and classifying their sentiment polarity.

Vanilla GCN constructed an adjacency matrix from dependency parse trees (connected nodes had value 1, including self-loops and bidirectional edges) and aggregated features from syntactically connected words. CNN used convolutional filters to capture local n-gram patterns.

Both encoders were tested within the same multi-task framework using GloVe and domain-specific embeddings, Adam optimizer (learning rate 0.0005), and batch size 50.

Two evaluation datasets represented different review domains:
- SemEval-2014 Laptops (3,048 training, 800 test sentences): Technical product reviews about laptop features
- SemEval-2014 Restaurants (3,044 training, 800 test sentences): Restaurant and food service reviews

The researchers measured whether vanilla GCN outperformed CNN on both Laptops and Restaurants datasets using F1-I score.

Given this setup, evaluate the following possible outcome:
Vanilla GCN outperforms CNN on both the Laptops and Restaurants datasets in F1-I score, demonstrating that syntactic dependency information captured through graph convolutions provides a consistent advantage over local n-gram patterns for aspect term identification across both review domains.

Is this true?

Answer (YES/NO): NO